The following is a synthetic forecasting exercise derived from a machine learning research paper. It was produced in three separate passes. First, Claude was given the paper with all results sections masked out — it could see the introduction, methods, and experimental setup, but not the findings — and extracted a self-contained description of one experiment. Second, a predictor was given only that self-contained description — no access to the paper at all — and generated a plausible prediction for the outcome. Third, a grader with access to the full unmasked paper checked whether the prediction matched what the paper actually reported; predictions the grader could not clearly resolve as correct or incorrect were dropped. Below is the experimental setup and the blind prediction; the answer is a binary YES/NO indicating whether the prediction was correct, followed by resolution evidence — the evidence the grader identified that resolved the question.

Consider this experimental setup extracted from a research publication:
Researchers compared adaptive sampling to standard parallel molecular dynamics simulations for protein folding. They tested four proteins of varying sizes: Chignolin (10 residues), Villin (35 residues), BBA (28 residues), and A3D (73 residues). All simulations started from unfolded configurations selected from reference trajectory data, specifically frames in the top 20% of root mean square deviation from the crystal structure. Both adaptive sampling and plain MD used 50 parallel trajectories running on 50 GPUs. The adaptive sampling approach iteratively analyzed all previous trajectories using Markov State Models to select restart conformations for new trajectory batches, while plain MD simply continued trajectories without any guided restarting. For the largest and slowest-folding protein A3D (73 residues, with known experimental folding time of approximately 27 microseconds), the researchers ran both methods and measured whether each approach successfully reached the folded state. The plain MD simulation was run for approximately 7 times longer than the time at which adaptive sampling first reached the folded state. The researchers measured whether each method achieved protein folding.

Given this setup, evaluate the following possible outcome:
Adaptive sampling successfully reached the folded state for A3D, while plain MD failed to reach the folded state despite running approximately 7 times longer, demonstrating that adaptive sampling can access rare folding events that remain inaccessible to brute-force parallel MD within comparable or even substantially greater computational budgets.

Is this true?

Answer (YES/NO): YES